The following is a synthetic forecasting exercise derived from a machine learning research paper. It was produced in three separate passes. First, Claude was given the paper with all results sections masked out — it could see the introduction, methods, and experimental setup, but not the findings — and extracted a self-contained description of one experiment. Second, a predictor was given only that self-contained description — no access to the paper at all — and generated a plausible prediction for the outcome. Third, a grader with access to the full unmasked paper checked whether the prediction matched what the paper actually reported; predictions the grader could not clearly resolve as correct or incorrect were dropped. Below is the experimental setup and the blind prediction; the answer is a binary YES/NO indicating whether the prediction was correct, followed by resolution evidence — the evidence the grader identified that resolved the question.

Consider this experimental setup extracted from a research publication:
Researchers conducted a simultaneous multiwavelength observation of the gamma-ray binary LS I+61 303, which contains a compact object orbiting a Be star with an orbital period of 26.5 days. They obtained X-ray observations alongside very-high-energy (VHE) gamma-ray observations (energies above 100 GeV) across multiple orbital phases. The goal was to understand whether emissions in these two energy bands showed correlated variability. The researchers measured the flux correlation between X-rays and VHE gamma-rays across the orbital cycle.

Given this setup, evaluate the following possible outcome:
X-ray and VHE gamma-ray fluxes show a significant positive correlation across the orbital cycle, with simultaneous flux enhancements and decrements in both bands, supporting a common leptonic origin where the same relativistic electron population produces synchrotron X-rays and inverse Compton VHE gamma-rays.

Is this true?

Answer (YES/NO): YES